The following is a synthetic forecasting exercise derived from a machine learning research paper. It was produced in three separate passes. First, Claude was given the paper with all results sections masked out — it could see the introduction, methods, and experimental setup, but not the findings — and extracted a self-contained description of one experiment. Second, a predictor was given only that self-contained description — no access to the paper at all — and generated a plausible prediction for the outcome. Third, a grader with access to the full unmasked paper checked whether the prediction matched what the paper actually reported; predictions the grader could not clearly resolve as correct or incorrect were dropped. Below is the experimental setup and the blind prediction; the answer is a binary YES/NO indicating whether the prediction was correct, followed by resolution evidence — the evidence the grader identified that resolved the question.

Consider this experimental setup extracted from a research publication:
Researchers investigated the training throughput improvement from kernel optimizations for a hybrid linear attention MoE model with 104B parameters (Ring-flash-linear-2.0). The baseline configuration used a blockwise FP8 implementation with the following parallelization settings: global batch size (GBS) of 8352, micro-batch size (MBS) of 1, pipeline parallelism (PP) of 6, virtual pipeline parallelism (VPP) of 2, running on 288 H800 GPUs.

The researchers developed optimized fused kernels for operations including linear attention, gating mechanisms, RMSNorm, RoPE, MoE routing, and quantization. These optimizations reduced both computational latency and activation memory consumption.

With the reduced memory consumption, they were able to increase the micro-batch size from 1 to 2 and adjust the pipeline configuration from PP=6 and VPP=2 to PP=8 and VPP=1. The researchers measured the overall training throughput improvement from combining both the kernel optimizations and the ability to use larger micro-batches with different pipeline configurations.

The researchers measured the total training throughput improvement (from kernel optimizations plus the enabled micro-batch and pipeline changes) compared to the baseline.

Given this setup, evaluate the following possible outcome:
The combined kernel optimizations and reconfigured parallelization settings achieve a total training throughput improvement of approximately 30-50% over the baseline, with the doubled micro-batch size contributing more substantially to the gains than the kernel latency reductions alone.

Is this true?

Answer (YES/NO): NO